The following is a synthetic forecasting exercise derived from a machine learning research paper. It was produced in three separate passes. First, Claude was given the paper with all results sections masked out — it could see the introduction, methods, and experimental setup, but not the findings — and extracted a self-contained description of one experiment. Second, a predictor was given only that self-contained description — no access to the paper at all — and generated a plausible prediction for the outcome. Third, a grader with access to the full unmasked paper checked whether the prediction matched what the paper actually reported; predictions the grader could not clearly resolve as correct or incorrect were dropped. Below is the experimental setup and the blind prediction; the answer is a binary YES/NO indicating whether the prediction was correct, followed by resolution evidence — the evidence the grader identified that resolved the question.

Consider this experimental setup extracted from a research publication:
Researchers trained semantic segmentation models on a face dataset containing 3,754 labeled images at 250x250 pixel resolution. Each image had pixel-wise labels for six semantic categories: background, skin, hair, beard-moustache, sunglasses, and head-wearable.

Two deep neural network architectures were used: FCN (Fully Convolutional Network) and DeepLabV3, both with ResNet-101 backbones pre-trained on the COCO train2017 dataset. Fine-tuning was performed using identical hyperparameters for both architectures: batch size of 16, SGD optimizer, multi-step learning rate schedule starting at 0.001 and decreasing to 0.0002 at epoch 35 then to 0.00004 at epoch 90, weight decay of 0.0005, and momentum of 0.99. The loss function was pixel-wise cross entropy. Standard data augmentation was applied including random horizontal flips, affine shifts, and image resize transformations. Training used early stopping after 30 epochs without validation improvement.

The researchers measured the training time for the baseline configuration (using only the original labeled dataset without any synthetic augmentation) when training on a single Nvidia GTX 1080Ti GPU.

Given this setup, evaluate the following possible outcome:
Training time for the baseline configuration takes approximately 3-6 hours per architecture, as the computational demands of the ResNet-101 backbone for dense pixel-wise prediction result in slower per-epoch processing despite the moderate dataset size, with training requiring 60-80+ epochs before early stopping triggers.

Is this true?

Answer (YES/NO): NO